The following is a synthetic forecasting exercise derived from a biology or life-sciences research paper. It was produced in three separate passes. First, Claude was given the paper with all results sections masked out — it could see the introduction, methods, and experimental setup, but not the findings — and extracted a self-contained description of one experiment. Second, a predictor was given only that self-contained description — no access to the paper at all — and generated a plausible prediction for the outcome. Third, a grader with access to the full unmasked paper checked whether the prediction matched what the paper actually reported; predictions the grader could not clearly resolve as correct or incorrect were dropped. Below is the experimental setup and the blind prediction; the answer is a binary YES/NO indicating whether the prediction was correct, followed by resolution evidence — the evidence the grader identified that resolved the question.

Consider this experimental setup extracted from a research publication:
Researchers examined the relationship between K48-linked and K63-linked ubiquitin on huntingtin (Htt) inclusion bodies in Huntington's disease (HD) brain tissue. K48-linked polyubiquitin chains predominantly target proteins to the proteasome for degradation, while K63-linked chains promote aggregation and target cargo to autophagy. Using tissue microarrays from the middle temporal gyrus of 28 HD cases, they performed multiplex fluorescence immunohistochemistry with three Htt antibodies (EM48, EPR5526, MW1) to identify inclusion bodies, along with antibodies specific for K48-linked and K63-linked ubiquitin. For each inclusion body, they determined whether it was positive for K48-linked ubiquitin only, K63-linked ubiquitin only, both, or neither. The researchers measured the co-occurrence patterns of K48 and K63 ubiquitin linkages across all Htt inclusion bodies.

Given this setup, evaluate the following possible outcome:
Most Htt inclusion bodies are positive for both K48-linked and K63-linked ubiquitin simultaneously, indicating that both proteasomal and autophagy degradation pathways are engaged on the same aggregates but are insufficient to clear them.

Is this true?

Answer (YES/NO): NO